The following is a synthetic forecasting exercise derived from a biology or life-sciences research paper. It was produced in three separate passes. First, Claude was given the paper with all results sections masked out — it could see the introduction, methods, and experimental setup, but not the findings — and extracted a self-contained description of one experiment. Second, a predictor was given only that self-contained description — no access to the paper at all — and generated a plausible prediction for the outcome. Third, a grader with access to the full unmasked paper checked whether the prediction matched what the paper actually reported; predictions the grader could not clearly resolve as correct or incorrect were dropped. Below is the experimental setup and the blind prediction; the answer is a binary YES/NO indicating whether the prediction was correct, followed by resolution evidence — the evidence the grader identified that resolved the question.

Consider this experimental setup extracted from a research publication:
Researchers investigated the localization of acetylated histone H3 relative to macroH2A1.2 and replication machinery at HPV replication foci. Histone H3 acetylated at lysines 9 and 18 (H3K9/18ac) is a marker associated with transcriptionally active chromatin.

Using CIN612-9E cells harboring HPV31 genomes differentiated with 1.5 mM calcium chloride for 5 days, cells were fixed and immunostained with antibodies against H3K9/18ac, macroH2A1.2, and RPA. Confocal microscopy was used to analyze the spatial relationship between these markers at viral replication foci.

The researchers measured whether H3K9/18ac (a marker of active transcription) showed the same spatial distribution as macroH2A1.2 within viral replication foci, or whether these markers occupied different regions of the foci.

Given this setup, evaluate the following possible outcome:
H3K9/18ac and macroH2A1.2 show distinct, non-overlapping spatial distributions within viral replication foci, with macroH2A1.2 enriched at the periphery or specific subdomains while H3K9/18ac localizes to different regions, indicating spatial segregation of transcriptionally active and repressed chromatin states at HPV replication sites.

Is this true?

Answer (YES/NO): NO